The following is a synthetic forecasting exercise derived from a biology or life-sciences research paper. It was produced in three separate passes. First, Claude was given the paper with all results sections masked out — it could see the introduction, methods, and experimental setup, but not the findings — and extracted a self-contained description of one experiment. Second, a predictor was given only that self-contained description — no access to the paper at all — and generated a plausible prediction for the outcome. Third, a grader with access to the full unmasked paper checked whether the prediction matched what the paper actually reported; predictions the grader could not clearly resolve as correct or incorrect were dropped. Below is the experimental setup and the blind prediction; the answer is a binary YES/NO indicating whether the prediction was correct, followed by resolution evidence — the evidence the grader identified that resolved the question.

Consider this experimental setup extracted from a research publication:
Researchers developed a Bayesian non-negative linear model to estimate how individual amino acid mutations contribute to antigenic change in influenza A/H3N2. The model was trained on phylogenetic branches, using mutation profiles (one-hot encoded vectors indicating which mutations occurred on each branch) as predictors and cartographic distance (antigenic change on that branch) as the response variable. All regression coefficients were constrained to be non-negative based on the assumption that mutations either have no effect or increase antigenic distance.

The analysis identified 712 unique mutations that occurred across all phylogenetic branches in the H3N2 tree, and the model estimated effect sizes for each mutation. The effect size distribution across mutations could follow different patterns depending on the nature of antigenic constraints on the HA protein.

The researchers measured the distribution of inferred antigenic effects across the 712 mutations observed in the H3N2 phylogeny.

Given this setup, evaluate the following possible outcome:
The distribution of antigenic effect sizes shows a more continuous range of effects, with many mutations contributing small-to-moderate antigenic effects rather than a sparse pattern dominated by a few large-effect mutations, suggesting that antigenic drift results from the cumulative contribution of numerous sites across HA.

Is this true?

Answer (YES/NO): NO